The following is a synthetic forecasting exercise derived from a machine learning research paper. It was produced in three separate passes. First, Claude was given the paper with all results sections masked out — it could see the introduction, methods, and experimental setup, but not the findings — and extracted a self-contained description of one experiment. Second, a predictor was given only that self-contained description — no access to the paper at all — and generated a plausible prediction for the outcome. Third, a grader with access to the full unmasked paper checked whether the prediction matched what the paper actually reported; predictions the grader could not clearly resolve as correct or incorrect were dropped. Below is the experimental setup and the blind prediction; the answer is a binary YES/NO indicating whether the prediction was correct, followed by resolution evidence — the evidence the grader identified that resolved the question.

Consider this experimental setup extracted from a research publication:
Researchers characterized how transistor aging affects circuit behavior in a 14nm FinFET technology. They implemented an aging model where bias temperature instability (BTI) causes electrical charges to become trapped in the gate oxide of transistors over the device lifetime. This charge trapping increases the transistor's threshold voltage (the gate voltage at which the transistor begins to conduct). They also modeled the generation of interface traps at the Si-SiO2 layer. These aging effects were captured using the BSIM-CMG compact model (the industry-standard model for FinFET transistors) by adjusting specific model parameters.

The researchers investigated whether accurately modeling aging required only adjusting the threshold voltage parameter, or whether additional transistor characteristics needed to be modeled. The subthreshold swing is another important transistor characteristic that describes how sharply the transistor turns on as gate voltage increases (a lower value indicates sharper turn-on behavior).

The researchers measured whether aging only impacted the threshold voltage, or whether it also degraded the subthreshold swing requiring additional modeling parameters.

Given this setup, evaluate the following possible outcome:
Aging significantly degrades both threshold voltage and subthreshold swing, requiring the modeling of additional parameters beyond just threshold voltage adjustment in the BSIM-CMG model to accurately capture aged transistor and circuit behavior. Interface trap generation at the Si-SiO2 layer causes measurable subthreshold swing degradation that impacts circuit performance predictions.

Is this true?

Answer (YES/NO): YES